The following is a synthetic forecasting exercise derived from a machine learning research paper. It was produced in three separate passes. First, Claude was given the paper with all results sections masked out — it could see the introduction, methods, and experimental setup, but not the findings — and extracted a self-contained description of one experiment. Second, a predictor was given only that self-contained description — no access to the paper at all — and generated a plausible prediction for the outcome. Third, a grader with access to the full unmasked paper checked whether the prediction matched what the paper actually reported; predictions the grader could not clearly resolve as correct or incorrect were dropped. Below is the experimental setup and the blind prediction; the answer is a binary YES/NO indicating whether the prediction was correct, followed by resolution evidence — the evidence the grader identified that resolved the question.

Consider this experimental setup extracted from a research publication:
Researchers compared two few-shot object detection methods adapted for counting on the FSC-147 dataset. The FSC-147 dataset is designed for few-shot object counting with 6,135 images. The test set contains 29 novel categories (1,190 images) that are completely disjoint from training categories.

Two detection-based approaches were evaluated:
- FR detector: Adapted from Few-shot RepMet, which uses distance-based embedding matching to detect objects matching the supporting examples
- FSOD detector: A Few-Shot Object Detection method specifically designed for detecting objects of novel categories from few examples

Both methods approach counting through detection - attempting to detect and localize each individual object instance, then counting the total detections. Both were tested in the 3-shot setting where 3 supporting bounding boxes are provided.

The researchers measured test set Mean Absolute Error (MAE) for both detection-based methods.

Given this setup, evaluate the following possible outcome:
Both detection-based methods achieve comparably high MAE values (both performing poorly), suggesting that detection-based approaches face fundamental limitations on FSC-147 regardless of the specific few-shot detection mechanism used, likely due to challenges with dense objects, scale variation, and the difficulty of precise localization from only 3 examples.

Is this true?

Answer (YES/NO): NO